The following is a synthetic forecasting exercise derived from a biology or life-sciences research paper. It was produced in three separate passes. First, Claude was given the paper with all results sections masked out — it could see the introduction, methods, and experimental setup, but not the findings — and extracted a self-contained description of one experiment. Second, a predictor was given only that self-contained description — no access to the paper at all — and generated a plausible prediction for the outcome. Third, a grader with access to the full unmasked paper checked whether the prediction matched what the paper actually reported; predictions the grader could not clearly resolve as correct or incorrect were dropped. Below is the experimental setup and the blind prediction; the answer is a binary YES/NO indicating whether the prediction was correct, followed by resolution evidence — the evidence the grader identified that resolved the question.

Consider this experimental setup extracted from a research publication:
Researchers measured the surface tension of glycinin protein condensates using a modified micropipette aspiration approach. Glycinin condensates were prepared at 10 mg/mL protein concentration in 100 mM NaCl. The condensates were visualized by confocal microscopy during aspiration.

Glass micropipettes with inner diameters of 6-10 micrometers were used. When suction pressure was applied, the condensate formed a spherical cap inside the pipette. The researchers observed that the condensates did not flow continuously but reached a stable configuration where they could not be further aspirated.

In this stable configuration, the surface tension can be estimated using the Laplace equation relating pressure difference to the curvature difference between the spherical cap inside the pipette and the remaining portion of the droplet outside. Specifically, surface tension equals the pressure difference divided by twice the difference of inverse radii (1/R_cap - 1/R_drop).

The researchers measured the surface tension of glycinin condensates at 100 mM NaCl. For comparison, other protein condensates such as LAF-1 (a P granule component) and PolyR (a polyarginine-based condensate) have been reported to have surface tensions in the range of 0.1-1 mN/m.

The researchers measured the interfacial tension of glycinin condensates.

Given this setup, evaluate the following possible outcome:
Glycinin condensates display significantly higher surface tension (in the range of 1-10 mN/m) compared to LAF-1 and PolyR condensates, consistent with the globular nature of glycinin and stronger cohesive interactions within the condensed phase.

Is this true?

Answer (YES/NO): NO